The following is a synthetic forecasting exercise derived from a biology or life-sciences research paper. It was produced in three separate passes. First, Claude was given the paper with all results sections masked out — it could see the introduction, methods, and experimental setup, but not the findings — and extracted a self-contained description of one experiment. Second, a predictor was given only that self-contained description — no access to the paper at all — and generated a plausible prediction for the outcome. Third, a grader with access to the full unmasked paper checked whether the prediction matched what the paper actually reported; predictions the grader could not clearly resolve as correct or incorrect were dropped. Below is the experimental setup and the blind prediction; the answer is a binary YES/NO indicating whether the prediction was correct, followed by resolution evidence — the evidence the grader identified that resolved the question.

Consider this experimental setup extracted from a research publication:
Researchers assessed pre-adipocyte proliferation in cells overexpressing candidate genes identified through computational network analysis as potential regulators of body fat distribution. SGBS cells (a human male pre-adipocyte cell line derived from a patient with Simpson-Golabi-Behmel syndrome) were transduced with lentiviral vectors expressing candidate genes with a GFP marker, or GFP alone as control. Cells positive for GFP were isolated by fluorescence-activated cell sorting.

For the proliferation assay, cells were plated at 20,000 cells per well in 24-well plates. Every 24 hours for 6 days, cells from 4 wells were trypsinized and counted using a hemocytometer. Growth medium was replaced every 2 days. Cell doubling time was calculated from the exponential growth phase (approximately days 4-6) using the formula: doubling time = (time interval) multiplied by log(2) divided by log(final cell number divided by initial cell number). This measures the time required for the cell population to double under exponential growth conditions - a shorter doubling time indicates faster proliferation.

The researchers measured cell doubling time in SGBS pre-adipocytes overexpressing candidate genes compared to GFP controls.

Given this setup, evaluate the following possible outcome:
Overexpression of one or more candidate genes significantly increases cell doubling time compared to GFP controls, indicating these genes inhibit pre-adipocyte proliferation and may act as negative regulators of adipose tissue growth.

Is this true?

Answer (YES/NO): NO